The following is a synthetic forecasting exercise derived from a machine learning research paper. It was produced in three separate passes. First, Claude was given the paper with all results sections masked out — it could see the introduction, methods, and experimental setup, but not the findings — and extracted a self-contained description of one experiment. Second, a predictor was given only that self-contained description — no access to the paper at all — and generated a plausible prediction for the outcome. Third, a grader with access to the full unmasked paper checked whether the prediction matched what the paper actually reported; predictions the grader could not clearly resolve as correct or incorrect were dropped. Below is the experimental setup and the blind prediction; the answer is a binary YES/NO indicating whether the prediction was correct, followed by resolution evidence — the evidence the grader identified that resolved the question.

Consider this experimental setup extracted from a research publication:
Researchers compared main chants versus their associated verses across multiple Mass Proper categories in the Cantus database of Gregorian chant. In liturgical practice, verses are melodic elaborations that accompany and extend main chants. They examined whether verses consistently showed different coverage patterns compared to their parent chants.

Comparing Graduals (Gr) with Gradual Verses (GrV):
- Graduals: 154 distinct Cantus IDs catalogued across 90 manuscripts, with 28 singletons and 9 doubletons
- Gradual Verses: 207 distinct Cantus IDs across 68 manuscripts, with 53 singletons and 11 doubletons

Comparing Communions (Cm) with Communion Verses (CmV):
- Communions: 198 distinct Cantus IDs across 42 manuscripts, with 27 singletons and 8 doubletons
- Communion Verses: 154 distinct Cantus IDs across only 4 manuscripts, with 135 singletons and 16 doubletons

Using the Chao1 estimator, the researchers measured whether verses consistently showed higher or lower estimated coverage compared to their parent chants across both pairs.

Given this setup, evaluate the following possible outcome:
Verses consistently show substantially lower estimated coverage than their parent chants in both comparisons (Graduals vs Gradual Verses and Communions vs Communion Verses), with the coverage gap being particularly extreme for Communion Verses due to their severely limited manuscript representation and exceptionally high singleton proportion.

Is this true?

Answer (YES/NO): NO